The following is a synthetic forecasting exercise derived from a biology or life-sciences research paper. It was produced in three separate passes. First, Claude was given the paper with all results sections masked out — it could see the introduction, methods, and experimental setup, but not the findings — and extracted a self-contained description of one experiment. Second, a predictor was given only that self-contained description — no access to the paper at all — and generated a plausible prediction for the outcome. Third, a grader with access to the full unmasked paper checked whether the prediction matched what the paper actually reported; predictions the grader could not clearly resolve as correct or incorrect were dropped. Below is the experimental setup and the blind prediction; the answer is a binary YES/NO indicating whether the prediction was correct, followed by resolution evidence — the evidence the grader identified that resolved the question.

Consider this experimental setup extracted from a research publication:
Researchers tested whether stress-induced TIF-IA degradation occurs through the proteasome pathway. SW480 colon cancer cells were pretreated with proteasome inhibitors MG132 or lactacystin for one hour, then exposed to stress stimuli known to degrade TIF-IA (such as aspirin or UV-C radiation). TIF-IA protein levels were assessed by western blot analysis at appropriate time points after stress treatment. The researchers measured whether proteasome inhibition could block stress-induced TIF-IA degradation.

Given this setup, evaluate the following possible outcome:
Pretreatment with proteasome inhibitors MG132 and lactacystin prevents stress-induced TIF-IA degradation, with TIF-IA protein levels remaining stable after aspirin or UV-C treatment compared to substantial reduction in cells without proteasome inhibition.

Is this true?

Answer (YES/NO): NO